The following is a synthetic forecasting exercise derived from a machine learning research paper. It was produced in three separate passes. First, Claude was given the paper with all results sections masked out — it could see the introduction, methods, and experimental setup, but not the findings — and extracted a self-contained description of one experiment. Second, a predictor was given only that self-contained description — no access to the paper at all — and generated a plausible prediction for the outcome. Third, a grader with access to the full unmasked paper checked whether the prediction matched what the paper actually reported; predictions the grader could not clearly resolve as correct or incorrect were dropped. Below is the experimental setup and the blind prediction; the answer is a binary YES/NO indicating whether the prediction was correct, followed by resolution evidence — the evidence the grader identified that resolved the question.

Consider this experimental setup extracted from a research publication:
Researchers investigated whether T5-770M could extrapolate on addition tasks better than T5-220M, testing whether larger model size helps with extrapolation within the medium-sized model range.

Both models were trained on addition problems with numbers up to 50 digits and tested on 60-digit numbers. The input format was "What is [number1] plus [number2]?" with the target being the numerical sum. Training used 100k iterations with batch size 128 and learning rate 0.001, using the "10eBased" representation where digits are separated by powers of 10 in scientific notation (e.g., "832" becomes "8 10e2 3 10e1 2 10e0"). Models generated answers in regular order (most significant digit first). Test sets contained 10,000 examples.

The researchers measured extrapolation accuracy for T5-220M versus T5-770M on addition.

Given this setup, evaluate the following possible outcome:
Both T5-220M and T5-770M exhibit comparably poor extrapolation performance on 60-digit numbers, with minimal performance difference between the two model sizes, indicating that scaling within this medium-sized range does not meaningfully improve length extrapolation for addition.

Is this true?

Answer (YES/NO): NO